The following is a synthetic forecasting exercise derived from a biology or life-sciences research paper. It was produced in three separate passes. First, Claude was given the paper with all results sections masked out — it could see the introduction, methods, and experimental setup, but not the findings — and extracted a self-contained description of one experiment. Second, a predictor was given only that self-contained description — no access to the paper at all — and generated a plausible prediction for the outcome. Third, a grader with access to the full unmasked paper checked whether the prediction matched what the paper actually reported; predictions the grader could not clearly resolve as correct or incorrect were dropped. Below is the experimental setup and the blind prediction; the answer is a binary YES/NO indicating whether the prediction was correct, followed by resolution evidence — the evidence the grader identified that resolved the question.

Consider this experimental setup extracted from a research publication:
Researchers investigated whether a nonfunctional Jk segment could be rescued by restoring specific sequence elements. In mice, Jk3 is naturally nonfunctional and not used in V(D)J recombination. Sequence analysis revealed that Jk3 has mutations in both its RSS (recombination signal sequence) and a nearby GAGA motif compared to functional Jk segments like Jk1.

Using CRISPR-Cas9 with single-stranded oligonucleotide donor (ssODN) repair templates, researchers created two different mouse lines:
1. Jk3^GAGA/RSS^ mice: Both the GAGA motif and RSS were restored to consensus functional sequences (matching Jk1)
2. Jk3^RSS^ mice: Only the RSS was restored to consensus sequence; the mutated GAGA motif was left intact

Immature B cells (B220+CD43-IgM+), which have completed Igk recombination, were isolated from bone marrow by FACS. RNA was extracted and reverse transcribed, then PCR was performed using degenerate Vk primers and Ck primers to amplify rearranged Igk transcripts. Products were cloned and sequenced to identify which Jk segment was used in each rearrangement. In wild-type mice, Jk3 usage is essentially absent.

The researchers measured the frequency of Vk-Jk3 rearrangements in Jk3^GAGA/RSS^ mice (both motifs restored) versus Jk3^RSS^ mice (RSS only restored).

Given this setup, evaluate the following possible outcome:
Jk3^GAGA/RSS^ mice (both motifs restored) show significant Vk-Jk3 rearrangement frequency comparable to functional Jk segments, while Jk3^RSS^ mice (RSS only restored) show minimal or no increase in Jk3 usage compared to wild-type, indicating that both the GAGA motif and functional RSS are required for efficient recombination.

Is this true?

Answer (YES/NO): YES